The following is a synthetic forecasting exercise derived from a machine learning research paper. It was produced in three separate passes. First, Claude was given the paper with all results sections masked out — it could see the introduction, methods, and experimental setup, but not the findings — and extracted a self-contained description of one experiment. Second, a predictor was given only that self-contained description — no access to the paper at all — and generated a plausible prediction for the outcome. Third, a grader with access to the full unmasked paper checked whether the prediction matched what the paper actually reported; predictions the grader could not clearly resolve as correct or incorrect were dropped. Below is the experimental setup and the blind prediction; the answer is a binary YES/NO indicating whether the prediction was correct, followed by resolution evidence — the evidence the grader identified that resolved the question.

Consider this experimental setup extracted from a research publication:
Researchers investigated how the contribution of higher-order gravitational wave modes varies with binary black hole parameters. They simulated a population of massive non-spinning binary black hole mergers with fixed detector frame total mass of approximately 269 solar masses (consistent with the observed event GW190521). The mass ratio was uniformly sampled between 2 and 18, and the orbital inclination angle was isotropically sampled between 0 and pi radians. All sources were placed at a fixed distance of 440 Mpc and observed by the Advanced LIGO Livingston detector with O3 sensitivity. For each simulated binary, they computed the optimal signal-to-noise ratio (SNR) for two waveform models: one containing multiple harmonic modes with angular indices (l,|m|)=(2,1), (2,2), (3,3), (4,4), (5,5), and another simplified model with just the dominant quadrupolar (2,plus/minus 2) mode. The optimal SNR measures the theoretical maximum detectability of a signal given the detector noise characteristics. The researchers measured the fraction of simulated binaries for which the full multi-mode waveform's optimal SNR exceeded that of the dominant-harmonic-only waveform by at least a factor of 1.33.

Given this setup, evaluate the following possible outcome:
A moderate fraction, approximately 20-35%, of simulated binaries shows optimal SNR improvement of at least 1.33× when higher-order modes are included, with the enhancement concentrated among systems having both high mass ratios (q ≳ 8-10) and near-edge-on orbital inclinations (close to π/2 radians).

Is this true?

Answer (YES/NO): NO